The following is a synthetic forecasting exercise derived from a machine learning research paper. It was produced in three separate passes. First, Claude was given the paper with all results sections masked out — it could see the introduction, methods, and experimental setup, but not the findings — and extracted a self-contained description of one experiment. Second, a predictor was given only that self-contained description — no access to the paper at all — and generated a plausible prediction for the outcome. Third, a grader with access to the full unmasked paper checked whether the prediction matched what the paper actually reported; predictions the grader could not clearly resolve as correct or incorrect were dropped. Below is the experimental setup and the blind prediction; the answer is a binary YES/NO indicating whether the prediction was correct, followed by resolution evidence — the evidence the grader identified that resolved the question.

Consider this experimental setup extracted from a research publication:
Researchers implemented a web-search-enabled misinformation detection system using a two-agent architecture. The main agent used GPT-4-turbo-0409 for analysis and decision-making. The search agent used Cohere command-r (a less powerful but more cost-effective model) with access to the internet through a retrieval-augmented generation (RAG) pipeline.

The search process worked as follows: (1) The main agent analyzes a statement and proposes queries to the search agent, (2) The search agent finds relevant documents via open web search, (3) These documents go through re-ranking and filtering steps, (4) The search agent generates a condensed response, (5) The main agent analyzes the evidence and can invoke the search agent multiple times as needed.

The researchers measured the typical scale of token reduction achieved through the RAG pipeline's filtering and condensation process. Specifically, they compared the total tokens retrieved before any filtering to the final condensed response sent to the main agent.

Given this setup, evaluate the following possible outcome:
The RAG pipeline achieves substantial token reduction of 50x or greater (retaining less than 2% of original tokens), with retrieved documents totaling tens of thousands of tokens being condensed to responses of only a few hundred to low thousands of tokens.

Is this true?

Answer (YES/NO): NO